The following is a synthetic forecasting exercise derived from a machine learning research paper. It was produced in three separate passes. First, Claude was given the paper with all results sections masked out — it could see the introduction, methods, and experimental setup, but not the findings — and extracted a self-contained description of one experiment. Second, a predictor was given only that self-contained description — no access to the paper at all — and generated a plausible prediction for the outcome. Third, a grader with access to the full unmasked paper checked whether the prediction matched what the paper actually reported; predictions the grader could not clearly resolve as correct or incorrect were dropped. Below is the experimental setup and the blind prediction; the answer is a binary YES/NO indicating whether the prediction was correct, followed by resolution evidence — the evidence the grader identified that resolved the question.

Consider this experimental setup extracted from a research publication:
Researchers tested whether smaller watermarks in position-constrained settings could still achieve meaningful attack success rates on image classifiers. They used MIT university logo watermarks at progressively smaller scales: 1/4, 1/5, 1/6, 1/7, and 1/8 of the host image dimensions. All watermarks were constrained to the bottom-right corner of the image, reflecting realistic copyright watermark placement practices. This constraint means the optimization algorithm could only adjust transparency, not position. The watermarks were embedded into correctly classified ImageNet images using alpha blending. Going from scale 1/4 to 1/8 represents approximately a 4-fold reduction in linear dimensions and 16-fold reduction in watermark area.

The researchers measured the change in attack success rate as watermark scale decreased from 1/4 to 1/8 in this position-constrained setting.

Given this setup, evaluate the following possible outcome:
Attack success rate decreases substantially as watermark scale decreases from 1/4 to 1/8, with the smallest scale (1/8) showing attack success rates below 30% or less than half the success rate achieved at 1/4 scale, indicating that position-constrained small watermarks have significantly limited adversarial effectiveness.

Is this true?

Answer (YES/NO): NO